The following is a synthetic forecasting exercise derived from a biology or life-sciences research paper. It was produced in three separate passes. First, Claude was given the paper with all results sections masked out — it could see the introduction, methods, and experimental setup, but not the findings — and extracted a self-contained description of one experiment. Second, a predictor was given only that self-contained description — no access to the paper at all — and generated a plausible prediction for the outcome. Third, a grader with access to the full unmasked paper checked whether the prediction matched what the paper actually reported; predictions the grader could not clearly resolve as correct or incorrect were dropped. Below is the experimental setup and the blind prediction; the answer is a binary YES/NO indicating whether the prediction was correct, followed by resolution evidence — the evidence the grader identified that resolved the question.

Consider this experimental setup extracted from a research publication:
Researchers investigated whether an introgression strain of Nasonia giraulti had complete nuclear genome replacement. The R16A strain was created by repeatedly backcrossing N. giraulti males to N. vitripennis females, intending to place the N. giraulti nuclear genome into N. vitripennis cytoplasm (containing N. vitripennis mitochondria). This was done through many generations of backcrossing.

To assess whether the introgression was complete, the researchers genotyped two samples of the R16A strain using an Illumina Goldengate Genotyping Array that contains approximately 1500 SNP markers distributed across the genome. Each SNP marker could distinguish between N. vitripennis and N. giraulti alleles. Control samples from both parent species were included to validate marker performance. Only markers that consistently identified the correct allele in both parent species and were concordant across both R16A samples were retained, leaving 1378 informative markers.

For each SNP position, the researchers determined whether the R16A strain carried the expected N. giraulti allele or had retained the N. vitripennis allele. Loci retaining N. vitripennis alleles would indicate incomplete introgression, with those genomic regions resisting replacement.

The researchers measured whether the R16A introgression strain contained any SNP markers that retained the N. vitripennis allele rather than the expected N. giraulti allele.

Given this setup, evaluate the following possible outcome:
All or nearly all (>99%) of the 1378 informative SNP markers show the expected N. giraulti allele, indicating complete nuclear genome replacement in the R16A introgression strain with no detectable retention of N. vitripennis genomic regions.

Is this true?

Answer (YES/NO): NO